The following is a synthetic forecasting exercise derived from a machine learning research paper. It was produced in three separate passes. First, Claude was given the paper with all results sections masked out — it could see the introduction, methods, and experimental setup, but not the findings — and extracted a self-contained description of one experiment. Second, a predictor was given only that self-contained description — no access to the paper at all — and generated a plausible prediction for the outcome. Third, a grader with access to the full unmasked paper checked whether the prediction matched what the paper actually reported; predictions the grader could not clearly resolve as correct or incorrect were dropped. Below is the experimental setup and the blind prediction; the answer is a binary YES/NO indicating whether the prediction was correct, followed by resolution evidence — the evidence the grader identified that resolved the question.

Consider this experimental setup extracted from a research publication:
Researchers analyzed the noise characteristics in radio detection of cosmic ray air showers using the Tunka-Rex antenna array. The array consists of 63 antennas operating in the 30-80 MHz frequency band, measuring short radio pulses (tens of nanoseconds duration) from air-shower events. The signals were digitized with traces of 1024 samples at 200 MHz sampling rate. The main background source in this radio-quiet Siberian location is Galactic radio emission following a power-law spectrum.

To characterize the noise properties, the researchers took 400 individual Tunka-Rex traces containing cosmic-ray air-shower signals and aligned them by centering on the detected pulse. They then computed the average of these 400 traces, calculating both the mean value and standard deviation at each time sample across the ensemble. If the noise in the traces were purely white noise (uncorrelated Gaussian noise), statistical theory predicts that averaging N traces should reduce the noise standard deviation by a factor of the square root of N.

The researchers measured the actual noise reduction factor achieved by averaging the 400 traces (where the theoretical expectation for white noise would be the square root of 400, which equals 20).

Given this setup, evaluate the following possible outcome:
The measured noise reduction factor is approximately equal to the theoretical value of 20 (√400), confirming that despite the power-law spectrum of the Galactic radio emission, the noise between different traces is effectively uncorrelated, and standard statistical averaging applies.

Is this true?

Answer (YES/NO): NO